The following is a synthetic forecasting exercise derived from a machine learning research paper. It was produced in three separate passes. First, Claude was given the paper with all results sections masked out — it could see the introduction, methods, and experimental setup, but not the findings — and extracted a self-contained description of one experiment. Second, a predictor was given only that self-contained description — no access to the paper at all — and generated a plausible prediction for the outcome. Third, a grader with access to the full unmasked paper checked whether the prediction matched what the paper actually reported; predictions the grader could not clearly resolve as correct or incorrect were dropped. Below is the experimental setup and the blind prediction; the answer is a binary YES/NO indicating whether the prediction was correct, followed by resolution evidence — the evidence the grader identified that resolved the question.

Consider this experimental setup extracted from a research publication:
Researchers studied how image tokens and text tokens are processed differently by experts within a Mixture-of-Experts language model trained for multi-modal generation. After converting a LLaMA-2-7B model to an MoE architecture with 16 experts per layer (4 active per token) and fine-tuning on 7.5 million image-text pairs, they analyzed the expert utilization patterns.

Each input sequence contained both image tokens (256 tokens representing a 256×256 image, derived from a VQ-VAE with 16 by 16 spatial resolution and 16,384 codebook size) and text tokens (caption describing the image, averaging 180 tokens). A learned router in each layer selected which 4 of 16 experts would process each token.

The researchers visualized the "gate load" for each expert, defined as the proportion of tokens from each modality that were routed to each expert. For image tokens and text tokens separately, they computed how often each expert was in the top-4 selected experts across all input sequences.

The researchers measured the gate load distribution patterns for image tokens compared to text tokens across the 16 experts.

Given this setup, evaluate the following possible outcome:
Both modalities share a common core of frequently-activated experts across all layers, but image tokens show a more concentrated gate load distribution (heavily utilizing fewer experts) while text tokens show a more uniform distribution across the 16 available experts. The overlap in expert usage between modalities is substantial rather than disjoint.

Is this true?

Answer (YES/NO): NO